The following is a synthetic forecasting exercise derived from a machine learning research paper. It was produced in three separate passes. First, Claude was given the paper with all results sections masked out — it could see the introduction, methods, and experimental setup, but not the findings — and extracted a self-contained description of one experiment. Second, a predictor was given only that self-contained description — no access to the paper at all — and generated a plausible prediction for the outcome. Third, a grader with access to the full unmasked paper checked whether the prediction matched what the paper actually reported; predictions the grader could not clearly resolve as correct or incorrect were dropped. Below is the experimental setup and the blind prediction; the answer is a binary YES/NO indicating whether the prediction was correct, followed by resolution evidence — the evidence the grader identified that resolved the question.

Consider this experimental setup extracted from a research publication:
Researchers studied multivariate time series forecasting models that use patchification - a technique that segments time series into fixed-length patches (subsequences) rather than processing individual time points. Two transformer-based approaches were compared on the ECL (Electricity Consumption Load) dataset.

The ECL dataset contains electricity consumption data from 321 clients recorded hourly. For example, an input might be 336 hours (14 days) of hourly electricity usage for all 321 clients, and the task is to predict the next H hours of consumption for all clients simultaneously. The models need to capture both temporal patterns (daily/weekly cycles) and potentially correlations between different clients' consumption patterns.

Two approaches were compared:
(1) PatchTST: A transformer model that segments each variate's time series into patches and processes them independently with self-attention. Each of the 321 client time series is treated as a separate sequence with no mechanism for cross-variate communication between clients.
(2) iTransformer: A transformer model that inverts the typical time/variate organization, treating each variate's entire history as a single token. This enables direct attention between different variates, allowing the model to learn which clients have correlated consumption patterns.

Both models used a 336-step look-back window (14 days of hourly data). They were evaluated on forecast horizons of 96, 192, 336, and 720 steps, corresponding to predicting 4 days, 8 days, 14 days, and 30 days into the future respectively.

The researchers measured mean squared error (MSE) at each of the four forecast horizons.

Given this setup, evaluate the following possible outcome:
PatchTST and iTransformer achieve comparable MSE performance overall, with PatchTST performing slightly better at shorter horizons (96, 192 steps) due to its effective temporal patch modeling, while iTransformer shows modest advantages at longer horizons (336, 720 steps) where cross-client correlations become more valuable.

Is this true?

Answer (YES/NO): NO